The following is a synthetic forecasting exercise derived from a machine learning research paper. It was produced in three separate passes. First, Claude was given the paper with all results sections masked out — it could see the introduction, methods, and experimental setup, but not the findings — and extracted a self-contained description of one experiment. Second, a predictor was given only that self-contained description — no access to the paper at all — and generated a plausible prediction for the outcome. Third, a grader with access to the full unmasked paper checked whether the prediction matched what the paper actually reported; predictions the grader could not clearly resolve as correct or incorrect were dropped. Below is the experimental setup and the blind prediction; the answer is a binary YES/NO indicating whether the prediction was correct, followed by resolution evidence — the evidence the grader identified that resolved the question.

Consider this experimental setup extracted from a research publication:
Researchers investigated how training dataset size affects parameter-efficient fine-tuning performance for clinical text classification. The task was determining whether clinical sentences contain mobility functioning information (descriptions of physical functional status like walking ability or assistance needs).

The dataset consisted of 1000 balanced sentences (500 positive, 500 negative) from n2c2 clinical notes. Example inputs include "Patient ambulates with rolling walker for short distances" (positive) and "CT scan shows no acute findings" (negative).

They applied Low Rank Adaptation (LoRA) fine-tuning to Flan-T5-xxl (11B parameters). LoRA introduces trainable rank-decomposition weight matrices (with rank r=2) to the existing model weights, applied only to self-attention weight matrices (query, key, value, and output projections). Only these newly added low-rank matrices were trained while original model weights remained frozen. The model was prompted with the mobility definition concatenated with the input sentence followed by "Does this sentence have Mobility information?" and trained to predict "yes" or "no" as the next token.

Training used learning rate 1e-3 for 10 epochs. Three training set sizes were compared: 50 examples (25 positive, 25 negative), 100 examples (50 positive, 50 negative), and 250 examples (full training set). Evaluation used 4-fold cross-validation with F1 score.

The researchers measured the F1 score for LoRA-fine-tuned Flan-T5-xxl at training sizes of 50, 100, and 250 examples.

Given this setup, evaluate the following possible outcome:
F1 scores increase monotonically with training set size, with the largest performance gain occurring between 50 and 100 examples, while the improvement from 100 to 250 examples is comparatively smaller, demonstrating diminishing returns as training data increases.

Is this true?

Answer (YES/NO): NO